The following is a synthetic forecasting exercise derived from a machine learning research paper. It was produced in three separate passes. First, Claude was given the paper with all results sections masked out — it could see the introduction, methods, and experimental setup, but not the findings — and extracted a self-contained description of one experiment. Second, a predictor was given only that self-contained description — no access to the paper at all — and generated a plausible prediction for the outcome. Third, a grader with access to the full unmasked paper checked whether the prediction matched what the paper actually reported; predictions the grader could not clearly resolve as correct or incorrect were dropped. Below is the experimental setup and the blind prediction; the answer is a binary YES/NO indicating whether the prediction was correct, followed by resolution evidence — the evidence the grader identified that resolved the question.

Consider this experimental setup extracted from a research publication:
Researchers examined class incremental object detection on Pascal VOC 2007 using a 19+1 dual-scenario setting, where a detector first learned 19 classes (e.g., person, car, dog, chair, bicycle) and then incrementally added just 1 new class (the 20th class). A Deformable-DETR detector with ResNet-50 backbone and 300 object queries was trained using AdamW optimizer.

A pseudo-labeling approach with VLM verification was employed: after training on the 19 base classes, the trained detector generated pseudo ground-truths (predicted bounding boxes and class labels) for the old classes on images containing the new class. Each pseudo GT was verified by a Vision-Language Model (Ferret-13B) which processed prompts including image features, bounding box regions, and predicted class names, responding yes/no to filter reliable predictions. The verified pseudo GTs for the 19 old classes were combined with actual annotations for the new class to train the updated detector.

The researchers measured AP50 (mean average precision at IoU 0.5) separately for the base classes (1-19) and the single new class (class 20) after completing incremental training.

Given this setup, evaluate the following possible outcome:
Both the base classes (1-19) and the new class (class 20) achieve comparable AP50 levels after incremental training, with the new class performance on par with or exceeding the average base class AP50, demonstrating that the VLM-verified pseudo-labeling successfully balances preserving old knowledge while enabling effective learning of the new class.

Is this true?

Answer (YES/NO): NO